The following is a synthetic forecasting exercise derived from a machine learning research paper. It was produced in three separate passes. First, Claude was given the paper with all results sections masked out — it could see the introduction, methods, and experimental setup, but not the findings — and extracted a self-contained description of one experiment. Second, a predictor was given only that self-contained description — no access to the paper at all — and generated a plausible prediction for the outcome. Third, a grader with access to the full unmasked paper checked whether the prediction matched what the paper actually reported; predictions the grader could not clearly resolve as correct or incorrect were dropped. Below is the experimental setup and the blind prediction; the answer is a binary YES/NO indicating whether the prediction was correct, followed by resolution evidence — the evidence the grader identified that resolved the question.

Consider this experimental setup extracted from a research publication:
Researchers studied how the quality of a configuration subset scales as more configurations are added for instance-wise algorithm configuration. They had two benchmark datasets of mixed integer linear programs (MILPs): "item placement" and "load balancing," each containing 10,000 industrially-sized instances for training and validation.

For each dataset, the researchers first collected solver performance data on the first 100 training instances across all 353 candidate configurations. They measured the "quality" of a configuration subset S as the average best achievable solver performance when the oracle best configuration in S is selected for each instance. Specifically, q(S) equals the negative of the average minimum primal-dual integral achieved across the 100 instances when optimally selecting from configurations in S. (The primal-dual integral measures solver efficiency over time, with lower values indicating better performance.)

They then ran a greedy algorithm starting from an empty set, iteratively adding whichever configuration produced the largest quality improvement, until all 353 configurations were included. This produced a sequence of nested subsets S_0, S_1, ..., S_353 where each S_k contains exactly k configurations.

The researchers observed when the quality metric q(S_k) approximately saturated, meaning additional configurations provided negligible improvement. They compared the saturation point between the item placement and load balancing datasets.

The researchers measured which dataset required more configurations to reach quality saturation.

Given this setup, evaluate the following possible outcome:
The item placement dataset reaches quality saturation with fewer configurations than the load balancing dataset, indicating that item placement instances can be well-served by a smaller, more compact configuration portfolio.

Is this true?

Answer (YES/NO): NO